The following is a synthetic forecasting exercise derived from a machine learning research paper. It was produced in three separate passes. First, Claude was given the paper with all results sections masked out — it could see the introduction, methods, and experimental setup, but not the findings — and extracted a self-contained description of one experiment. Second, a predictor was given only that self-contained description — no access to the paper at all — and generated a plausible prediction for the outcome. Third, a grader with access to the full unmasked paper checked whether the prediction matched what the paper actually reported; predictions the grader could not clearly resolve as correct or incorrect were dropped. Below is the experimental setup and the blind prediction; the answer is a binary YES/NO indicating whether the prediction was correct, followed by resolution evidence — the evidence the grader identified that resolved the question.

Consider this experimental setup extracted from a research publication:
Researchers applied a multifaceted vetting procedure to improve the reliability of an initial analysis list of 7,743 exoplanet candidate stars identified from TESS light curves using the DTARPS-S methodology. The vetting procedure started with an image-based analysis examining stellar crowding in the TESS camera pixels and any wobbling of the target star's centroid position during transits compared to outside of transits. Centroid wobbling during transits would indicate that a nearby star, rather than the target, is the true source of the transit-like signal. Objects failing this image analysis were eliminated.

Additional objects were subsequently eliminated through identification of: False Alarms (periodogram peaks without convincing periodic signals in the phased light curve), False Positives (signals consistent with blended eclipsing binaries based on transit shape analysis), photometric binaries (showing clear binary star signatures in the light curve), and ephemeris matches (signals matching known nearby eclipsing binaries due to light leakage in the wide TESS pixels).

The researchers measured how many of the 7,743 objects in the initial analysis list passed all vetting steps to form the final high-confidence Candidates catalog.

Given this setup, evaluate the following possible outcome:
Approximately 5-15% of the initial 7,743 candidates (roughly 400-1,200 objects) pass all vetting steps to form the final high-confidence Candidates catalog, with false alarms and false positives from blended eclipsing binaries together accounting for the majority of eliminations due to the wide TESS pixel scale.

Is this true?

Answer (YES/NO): NO